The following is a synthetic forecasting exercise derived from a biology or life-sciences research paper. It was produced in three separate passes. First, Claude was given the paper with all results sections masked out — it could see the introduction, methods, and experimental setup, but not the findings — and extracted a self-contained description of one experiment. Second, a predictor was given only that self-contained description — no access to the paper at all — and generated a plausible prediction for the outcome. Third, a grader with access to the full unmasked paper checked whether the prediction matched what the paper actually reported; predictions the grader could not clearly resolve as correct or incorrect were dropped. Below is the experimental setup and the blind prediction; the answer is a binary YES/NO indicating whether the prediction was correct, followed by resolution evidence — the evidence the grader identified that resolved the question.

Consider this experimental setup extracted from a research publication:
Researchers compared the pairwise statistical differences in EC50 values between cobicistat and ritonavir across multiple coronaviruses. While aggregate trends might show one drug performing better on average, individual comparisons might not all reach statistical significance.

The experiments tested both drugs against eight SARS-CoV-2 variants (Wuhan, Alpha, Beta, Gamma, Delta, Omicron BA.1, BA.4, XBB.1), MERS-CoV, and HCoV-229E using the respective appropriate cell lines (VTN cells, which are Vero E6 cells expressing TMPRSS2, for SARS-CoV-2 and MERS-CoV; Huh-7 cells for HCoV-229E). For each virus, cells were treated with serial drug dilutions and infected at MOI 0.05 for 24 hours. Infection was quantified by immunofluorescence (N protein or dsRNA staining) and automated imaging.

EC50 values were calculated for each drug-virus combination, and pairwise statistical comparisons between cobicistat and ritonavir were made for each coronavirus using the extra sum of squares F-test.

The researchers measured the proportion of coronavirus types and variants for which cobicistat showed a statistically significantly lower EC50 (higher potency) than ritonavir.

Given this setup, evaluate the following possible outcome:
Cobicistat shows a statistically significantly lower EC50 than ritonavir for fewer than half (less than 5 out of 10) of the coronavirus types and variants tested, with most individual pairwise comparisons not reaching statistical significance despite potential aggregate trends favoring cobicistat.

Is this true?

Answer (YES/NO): NO